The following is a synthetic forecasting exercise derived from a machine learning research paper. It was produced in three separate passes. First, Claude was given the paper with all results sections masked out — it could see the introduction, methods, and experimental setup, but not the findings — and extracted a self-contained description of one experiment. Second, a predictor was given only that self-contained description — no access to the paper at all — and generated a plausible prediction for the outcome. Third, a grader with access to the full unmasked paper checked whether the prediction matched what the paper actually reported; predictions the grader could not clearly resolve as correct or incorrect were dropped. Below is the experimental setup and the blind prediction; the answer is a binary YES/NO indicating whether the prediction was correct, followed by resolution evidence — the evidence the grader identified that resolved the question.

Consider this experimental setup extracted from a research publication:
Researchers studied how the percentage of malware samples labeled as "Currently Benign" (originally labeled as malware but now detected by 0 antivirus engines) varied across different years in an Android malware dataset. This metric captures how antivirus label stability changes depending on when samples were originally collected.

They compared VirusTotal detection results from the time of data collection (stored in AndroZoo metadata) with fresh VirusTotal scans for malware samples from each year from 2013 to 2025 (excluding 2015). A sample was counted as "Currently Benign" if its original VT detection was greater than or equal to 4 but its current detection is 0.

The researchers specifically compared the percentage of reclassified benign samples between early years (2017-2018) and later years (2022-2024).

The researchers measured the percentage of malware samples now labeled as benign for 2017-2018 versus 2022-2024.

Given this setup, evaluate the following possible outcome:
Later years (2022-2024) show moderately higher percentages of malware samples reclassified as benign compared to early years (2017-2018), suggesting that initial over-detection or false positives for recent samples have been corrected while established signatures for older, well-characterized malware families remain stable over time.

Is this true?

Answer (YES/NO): NO